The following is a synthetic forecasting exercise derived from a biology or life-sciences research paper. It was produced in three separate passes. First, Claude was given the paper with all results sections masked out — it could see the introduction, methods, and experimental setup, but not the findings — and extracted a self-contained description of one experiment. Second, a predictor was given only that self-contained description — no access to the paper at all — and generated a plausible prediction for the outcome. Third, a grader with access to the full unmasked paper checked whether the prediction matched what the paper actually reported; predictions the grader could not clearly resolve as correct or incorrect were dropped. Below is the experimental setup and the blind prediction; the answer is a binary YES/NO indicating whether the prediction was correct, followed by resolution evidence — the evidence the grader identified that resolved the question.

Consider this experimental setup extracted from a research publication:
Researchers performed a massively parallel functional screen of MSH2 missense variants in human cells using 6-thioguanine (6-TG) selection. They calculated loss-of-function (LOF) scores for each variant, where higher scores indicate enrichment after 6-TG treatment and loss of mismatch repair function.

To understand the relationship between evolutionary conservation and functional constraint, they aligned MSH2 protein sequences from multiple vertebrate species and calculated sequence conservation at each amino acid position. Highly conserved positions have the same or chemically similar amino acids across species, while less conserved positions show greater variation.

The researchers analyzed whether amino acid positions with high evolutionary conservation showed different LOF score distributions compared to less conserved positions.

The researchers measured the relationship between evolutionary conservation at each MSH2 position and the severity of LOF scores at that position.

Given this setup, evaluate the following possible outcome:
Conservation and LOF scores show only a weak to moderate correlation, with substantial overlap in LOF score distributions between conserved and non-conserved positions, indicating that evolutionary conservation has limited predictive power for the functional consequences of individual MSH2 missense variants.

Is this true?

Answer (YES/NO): YES